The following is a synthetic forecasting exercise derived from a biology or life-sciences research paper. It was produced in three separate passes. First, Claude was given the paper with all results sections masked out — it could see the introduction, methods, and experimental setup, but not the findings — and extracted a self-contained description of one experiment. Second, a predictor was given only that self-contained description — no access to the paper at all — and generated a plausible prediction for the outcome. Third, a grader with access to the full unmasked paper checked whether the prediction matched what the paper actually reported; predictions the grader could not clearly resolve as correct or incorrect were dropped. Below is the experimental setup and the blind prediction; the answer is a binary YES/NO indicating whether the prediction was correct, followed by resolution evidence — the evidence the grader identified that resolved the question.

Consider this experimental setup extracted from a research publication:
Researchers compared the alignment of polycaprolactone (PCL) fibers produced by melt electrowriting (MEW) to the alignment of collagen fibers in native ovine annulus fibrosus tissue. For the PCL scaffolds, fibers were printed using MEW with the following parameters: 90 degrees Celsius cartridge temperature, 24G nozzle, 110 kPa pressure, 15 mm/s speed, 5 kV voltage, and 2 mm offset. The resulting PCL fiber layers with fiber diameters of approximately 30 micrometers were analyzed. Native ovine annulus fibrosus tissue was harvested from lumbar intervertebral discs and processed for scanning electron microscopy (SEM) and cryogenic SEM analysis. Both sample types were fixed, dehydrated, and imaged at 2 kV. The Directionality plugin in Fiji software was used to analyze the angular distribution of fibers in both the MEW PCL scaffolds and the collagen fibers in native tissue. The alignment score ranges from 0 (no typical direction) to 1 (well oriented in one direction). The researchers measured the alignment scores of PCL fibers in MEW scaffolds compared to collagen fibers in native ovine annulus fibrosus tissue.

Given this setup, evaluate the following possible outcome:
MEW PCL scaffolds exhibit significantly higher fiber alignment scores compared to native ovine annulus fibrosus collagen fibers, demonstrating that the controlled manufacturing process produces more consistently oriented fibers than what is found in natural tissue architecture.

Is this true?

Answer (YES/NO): NO